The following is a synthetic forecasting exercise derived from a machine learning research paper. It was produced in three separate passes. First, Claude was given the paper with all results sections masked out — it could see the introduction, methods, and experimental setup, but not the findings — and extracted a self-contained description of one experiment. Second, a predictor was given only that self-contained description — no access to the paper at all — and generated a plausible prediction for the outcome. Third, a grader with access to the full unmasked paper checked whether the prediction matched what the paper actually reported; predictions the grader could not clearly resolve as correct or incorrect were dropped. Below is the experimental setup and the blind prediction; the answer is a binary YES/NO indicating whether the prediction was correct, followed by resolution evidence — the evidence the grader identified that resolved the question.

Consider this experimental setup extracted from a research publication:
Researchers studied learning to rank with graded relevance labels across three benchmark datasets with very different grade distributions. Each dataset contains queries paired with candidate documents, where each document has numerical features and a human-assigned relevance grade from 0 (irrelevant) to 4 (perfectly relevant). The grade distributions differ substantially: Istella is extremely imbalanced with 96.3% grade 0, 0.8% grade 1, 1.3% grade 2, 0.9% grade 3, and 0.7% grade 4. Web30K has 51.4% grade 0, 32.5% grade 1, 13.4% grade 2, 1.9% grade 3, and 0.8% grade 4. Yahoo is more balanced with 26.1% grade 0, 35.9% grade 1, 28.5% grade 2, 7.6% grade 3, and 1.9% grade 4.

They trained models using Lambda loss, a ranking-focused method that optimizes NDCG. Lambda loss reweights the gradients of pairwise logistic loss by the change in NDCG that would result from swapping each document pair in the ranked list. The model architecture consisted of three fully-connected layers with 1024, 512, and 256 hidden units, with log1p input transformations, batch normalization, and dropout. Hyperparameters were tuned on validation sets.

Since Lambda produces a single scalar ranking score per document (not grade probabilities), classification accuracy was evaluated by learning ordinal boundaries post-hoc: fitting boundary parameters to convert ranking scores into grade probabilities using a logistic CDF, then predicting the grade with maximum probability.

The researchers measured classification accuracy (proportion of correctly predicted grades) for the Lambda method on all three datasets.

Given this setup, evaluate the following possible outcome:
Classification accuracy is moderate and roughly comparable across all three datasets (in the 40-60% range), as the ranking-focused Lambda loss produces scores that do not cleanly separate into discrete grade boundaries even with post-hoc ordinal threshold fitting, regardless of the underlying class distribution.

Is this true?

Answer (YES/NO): NO